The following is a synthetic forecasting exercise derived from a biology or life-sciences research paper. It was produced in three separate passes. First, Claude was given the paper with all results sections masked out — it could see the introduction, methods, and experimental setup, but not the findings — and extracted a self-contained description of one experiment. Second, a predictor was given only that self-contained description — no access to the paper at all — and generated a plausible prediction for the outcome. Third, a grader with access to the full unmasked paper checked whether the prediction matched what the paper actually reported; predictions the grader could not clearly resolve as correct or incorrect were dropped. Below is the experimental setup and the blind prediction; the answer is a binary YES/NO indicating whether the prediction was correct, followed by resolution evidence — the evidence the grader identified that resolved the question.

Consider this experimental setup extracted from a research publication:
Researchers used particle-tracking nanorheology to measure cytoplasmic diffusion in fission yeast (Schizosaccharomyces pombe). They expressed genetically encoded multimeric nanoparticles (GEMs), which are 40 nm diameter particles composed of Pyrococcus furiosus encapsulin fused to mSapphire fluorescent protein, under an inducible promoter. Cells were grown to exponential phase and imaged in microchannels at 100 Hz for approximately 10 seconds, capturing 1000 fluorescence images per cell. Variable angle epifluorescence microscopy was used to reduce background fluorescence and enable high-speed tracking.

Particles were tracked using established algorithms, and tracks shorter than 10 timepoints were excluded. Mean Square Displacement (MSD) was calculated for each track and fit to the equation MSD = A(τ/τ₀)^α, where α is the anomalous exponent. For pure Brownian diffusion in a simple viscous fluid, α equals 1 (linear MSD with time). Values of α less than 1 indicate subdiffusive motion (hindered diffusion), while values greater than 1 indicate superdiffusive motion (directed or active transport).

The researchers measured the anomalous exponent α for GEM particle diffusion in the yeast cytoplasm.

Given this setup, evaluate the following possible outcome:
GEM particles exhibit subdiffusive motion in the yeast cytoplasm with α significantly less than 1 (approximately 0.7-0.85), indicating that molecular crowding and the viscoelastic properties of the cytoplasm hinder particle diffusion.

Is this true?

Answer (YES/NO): NO